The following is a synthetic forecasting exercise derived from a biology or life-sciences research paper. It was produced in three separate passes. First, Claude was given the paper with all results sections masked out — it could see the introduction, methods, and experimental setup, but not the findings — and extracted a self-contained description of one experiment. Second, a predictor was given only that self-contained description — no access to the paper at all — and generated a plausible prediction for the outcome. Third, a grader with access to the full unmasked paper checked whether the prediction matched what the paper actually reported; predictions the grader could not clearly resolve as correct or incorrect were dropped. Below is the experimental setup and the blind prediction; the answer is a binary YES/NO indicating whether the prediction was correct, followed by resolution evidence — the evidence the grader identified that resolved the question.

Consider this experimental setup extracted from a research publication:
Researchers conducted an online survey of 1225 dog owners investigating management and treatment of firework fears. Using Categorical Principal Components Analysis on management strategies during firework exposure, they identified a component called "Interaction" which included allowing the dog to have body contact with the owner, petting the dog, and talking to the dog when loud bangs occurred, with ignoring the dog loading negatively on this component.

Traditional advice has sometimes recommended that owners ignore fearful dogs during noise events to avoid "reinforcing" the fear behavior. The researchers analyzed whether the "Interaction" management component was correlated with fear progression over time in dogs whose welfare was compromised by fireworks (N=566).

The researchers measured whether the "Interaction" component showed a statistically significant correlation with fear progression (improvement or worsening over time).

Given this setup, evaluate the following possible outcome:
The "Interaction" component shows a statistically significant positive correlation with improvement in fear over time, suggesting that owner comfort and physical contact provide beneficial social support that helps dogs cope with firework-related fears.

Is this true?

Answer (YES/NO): NO